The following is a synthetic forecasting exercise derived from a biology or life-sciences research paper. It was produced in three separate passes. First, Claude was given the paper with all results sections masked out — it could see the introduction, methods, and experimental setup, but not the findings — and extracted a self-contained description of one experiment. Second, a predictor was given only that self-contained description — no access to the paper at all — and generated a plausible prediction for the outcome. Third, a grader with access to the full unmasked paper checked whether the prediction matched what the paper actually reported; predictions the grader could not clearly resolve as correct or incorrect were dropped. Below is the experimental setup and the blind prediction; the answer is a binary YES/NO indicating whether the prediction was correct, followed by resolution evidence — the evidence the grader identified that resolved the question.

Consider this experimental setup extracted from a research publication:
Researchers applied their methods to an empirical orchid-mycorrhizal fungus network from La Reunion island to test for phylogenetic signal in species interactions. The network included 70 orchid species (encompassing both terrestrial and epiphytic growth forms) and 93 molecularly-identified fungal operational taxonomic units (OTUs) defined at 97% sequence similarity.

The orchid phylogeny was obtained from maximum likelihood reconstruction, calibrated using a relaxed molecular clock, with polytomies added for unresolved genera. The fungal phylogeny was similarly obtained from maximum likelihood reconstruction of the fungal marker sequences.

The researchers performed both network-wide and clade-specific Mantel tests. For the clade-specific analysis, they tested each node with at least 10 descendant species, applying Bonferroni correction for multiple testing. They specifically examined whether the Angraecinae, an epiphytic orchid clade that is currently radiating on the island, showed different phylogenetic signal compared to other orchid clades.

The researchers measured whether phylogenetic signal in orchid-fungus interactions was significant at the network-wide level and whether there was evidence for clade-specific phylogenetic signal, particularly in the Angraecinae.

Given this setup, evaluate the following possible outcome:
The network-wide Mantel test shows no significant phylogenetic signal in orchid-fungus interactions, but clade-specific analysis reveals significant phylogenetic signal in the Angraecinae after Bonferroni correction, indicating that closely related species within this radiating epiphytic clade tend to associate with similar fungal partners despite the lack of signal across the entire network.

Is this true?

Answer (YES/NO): YES